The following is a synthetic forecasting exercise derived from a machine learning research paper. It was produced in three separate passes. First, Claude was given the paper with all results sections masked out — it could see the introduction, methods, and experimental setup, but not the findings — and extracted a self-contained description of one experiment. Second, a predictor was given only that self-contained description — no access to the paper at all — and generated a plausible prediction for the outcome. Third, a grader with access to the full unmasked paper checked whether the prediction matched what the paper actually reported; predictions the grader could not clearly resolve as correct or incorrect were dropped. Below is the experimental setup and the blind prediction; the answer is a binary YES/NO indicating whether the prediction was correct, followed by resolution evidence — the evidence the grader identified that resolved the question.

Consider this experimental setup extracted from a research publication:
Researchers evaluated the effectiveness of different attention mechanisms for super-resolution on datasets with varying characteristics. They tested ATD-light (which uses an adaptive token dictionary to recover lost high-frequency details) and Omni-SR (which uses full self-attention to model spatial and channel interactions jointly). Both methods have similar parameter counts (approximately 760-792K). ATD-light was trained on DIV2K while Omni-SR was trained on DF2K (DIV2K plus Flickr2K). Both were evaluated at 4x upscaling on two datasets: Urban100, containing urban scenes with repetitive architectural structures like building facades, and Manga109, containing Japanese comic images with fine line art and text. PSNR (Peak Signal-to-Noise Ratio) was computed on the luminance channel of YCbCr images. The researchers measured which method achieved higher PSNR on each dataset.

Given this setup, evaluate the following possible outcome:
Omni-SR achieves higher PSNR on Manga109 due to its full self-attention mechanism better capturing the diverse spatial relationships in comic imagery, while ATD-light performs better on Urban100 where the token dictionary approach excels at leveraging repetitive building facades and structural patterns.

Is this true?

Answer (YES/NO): YES